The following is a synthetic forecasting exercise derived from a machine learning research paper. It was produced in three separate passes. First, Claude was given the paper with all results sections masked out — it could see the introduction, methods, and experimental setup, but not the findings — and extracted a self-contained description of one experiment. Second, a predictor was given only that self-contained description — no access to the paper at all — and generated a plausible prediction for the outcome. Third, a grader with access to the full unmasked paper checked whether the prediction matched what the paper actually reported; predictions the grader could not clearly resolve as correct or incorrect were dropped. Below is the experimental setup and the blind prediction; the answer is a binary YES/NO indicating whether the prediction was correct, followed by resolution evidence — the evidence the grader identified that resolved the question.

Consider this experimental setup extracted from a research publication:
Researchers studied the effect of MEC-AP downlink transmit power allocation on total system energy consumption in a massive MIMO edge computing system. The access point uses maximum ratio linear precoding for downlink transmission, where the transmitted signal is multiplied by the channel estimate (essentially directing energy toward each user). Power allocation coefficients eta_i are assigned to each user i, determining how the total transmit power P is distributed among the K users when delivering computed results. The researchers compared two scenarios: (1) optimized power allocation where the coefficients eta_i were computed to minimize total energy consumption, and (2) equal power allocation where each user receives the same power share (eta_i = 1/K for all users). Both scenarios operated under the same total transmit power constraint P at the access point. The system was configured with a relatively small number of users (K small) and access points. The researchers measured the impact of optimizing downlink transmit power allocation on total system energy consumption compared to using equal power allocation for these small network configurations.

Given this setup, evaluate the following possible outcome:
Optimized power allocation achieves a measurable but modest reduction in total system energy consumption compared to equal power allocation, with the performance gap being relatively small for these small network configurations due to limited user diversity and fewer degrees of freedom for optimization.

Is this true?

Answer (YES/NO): NO